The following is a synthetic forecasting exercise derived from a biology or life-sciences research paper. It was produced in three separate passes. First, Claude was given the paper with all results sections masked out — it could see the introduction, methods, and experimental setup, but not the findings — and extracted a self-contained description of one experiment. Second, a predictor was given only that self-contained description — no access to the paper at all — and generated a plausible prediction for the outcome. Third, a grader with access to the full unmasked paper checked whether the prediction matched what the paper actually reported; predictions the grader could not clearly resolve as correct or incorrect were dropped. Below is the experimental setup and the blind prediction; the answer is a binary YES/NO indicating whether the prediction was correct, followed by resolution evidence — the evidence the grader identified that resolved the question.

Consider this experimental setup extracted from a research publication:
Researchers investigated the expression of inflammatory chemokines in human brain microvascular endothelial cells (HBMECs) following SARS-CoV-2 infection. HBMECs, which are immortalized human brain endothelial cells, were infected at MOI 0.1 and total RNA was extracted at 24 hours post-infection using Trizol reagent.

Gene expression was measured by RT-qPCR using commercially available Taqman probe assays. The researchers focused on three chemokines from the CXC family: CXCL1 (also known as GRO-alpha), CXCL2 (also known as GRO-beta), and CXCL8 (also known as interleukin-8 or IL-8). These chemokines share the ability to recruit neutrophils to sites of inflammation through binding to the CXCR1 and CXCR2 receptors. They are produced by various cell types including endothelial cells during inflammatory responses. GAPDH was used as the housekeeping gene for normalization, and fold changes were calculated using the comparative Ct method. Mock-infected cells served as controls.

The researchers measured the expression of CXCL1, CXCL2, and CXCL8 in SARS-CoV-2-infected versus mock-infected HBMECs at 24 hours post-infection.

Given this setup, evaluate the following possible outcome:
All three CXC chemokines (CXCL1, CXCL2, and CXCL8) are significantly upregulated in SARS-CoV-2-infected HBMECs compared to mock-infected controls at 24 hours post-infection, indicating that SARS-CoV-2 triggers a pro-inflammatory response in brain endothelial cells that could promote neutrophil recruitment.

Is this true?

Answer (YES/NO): YES